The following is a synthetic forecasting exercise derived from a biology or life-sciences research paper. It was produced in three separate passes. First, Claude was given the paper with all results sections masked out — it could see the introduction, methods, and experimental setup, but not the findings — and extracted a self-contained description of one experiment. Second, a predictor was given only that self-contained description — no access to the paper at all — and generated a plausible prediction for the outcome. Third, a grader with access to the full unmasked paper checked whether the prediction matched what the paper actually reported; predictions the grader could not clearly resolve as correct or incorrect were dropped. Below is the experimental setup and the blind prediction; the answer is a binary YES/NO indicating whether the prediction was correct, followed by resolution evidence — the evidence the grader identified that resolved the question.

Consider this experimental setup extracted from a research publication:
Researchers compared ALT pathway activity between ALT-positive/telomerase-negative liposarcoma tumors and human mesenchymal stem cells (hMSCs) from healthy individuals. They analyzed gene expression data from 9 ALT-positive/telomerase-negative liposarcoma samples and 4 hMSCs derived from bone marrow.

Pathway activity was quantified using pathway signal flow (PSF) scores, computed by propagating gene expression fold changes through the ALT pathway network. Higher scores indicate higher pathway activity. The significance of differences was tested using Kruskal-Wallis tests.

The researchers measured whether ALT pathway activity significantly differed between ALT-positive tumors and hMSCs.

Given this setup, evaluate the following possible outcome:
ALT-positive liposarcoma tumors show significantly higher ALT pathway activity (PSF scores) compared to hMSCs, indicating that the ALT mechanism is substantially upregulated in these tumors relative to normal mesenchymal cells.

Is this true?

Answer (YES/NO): NO